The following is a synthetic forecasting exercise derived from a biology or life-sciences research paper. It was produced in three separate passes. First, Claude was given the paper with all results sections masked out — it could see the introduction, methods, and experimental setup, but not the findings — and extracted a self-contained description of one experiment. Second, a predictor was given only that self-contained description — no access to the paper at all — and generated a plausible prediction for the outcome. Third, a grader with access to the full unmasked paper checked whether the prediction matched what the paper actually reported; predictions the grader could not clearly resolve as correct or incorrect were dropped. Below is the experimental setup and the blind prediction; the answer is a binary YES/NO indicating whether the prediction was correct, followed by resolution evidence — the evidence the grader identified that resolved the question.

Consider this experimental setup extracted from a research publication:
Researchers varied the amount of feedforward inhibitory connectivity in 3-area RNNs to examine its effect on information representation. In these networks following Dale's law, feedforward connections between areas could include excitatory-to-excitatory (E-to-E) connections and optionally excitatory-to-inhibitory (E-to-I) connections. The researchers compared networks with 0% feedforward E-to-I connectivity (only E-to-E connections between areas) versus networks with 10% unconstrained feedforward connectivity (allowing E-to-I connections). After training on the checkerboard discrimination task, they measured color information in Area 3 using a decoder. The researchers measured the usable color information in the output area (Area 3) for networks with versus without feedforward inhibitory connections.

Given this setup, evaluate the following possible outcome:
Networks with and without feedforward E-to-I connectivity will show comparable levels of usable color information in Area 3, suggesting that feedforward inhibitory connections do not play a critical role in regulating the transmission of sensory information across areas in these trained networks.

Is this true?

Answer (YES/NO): NO